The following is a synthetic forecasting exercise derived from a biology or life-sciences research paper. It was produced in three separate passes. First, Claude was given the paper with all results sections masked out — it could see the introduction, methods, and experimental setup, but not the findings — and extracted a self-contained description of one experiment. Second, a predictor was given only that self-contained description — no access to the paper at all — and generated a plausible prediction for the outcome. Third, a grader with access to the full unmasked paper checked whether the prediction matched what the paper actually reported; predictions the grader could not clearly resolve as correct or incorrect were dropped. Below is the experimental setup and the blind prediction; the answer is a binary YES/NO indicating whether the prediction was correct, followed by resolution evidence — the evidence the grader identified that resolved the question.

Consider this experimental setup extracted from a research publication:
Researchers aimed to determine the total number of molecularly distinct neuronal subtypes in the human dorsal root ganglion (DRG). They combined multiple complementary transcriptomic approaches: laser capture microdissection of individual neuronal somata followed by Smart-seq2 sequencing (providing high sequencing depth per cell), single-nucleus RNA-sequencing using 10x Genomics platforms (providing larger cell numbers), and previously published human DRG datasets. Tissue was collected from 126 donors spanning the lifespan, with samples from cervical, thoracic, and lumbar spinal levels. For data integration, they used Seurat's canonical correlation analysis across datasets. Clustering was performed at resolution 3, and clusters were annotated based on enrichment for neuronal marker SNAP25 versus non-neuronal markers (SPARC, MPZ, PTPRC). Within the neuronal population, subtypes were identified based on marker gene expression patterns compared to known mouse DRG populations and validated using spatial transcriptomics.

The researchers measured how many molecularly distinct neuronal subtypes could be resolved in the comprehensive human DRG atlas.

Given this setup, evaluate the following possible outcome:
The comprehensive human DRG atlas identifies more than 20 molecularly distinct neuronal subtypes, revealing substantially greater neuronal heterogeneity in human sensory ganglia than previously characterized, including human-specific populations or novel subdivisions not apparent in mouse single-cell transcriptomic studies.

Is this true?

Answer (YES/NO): YES